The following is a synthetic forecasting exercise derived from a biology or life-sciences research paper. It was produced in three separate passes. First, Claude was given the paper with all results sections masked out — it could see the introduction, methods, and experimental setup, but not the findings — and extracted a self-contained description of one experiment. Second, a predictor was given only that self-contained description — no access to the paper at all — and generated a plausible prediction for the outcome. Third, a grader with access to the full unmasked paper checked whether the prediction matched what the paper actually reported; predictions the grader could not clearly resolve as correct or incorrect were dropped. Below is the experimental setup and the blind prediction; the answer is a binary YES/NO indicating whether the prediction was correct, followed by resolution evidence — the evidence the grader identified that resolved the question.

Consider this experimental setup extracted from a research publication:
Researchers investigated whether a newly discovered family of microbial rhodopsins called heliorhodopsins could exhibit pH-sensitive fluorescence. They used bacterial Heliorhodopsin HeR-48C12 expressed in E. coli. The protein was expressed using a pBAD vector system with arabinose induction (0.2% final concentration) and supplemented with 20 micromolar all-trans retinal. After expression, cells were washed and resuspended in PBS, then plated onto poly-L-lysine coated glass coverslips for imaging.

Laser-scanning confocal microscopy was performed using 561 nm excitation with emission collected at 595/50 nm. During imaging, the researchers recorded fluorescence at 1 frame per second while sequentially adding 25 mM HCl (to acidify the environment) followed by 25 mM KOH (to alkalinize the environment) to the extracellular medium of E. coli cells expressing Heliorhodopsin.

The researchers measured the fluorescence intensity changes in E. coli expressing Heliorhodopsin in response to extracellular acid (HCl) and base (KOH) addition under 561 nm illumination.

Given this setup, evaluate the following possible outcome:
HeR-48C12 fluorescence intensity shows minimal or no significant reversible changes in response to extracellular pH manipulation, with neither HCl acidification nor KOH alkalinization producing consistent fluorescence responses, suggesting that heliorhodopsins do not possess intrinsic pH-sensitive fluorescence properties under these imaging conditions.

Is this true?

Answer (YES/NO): NO